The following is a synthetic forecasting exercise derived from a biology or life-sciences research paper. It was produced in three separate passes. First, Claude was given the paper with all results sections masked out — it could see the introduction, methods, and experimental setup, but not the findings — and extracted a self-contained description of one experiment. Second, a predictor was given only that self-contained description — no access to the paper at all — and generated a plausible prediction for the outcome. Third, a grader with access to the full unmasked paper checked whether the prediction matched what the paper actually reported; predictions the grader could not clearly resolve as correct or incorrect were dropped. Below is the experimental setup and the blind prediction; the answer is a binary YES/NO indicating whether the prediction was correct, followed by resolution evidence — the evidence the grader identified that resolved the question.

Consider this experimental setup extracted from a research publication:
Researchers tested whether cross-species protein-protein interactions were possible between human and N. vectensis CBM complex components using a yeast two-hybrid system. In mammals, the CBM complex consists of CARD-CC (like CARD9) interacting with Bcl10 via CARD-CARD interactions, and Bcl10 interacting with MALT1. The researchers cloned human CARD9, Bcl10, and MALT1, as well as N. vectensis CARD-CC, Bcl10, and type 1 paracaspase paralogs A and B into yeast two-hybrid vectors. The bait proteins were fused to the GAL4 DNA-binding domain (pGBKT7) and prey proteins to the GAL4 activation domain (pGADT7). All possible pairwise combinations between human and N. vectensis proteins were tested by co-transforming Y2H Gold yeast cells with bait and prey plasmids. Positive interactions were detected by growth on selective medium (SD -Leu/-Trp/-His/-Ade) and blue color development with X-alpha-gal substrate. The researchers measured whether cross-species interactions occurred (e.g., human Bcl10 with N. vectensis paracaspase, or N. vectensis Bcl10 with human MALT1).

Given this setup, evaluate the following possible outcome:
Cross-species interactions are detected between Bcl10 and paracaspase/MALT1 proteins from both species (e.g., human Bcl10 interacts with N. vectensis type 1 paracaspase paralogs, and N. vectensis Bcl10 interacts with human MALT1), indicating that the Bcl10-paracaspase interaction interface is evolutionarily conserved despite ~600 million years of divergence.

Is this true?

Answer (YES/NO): NO